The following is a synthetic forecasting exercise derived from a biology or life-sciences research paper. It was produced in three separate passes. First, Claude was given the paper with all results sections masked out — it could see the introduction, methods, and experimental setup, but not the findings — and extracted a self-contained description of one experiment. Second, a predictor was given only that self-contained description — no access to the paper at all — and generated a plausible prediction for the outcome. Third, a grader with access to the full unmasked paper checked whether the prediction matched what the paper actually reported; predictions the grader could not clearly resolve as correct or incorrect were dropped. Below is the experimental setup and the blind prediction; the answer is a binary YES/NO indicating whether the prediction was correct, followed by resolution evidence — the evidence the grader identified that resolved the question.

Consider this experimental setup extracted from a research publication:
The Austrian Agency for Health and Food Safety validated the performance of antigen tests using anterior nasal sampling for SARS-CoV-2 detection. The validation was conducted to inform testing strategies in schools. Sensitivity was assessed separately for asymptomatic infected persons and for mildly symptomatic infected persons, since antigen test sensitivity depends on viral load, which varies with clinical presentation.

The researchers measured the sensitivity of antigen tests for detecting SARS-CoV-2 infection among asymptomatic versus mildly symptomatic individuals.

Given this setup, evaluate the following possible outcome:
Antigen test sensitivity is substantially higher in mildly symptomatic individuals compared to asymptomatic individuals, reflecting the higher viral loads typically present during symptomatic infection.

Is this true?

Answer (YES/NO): YES